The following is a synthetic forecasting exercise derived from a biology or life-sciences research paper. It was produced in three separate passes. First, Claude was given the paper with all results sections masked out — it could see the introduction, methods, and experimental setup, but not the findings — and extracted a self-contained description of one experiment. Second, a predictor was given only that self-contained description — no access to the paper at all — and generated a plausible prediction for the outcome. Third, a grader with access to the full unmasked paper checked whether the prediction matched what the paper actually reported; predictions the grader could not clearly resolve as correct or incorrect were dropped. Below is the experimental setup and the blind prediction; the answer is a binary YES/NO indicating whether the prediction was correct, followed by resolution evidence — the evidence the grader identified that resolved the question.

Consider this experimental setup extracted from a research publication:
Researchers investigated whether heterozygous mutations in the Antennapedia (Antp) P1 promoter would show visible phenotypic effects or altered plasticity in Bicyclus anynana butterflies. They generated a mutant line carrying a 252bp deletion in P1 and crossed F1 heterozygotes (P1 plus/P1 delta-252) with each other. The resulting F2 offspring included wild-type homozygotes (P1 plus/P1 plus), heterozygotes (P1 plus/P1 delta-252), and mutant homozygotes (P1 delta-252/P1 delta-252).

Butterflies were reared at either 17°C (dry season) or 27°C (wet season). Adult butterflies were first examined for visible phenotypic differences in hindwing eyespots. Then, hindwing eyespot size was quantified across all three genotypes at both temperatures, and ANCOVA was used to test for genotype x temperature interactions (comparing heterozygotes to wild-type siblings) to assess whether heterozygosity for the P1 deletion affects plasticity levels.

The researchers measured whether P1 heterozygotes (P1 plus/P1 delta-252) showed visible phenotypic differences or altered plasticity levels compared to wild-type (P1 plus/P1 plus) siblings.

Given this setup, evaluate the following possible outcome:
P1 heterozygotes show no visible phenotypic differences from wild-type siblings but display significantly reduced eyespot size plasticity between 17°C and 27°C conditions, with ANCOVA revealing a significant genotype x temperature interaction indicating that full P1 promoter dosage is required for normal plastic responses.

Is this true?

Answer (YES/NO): NO